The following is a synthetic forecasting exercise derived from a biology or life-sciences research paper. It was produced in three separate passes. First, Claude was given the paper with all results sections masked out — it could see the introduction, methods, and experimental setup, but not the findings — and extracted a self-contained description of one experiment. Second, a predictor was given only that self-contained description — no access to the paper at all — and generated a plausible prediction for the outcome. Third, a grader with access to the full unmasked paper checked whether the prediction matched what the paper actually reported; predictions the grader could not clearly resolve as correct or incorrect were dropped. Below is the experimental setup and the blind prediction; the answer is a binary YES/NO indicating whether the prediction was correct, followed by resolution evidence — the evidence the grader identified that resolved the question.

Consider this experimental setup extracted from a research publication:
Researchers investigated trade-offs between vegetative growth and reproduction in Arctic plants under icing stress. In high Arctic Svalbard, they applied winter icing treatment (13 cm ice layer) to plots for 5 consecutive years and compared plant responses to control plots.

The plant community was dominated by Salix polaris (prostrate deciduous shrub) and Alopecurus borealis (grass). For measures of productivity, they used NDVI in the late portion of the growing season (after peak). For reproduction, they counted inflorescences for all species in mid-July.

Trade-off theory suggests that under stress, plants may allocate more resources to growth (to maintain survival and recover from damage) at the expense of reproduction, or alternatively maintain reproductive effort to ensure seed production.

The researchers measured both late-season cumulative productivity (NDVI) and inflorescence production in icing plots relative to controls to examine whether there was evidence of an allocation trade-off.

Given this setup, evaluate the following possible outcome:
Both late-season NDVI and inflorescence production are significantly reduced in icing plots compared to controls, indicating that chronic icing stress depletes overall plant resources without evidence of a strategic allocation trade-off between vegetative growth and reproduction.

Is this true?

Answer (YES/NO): NO